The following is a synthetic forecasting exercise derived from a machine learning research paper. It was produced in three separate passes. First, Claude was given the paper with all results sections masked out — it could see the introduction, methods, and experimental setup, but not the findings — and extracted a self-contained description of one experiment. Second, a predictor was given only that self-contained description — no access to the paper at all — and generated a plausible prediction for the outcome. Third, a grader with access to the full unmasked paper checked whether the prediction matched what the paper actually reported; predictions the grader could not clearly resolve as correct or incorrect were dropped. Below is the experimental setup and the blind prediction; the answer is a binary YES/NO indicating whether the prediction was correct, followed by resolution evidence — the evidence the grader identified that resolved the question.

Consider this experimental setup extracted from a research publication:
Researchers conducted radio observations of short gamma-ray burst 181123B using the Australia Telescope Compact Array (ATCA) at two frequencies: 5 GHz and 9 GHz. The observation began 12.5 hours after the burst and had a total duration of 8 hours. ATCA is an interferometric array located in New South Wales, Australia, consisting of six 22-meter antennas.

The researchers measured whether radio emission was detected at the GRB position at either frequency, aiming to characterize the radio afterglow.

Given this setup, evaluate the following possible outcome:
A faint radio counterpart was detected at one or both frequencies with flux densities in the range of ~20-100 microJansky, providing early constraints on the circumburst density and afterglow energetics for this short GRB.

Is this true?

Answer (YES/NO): NO